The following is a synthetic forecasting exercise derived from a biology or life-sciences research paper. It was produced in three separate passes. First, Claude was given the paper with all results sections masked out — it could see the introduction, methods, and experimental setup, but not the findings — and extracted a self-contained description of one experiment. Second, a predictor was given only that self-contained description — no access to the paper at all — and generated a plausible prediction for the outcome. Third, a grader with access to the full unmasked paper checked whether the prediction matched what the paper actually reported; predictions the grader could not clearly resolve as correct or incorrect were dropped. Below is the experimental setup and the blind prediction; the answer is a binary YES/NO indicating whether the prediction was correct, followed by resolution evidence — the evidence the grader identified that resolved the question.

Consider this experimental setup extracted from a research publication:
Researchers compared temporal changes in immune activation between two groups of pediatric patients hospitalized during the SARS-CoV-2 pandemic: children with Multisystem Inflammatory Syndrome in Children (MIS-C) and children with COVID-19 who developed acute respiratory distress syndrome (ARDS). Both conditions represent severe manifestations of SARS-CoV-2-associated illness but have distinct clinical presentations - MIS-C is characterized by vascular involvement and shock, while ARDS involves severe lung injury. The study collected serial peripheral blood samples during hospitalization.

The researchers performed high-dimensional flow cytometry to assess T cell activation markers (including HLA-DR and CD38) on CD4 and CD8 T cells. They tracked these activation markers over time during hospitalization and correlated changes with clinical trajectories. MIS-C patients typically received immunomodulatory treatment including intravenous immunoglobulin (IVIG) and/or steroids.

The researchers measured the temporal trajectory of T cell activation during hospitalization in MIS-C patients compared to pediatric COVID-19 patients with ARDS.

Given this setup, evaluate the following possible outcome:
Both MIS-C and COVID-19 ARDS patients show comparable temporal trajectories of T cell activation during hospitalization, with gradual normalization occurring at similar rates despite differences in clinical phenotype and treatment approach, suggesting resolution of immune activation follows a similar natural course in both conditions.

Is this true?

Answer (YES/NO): NO